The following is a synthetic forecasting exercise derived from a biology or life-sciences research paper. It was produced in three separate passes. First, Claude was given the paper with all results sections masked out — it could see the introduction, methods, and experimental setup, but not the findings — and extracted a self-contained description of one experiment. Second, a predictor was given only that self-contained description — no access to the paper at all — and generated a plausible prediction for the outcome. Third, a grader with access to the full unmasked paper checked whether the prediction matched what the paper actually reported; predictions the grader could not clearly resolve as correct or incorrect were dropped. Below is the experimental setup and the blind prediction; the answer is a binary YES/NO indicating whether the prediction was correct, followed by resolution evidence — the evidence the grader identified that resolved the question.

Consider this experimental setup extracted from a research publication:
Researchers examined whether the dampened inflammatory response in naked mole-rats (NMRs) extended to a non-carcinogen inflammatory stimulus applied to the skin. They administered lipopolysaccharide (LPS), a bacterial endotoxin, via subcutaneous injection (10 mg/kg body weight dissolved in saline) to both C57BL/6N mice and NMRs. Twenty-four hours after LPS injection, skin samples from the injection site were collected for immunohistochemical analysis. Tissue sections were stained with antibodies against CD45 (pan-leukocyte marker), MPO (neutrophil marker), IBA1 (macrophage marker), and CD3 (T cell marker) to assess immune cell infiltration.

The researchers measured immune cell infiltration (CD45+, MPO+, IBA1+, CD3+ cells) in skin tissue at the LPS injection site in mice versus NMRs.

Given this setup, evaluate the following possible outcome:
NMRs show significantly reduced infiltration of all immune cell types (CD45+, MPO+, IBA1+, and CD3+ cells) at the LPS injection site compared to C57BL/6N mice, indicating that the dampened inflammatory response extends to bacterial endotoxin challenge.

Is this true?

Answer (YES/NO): NO